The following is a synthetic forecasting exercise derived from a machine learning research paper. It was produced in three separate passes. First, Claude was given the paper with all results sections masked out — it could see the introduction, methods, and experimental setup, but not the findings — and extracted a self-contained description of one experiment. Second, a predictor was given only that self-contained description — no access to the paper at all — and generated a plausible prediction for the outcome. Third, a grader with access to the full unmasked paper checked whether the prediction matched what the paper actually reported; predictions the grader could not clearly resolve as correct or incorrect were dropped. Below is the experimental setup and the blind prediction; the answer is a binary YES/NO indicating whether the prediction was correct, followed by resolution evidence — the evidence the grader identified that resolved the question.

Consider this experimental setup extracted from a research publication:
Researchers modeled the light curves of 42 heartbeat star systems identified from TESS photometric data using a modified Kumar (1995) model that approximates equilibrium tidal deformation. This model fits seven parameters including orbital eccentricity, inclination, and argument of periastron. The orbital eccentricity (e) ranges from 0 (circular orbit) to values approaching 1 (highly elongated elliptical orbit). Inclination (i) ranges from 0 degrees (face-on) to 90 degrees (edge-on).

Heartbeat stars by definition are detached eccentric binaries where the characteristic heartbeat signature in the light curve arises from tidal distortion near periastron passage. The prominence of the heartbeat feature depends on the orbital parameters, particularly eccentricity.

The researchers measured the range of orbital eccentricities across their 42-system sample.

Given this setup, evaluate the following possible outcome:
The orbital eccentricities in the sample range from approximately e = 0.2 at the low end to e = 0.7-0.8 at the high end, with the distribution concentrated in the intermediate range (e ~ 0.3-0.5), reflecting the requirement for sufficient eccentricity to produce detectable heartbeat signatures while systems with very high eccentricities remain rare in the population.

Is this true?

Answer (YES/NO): NO